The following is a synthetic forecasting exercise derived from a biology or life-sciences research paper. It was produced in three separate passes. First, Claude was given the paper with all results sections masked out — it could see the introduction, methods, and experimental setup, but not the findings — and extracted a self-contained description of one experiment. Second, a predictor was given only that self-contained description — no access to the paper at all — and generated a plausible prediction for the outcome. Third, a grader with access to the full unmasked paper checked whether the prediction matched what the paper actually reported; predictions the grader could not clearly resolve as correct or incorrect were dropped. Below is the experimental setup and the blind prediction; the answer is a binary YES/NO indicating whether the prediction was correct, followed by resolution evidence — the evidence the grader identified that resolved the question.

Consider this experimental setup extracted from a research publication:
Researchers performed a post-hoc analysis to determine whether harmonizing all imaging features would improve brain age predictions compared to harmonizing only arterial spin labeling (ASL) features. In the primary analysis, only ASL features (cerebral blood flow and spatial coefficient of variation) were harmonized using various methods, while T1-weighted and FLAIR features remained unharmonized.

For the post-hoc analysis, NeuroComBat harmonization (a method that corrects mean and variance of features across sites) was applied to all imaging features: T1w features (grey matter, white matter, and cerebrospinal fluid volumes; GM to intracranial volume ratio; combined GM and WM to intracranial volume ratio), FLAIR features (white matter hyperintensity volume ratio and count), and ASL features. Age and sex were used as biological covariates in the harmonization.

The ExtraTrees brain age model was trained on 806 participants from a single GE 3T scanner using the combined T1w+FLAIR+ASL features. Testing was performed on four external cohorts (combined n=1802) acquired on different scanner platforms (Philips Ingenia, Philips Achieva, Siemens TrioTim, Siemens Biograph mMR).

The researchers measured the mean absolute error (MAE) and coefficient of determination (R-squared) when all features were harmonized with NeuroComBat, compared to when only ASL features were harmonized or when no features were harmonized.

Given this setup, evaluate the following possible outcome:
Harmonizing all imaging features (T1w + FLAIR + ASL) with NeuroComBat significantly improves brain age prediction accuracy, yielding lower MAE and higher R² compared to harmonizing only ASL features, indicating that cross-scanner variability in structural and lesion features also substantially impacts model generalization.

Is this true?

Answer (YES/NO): YES